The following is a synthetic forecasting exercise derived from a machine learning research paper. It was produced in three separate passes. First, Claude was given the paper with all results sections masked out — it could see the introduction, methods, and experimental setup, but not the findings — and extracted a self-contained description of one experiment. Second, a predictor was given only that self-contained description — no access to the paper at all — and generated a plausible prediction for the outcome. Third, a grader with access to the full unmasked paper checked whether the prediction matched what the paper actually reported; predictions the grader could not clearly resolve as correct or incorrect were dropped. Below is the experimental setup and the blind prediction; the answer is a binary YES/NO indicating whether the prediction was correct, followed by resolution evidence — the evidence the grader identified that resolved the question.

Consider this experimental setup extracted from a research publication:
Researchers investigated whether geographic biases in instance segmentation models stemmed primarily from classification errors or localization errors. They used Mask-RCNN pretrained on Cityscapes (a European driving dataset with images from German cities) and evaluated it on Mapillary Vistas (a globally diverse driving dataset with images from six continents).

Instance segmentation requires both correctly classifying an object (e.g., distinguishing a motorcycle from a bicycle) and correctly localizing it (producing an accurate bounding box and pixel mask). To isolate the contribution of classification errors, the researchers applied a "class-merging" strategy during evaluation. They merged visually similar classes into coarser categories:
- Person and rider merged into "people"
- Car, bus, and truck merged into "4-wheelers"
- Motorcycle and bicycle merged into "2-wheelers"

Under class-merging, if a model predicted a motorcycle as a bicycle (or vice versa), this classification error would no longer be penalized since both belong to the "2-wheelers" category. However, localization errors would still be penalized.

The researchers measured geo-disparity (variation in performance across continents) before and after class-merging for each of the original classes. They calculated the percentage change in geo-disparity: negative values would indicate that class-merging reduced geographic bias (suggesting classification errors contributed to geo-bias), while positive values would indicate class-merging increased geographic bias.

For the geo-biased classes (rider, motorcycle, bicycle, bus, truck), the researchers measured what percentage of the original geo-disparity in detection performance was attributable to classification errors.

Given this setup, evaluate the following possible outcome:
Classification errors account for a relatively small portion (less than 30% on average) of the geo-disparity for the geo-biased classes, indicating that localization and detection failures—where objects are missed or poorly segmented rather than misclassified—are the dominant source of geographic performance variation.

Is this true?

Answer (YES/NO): NO